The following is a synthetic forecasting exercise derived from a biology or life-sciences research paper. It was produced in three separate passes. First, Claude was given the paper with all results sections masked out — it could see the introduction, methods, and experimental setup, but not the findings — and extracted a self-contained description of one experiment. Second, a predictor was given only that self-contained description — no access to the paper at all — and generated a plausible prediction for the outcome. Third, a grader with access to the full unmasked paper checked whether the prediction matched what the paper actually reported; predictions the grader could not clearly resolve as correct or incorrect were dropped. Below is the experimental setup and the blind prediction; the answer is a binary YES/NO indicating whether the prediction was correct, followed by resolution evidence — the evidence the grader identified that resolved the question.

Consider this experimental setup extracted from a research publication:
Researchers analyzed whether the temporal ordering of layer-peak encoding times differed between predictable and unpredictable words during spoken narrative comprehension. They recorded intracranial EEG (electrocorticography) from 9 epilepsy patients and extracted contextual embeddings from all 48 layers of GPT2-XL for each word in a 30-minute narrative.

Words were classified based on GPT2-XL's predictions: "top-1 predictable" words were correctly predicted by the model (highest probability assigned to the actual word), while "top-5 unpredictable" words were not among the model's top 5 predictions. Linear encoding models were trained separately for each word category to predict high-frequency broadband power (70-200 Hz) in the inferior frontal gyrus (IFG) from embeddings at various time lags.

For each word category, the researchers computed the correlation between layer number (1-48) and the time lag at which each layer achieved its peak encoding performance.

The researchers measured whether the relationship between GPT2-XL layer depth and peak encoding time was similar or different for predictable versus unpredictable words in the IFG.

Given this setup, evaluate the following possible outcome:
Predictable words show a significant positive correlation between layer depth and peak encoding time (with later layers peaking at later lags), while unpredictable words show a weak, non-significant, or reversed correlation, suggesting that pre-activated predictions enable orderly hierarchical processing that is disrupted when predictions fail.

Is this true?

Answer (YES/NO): NO